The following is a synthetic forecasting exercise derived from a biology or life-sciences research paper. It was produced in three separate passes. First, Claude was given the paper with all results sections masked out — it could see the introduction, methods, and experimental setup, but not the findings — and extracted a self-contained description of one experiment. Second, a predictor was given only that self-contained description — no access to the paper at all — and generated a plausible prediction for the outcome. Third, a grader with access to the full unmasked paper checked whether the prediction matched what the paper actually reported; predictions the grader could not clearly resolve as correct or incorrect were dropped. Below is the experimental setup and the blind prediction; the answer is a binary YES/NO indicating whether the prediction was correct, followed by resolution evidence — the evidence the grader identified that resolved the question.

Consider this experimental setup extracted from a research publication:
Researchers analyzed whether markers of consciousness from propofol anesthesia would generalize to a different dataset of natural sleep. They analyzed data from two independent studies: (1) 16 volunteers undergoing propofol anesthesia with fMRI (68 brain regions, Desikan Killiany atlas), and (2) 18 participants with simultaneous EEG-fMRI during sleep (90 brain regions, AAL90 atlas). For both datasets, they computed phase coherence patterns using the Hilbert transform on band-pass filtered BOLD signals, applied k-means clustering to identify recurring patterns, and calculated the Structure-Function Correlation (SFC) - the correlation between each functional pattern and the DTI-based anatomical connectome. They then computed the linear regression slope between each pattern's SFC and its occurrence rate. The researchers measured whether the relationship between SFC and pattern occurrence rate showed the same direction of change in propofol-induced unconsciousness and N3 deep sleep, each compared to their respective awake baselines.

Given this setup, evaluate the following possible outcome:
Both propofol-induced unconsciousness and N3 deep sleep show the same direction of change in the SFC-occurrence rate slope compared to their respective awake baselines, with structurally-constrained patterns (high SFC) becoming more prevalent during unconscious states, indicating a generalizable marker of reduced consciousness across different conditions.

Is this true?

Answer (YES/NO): YES